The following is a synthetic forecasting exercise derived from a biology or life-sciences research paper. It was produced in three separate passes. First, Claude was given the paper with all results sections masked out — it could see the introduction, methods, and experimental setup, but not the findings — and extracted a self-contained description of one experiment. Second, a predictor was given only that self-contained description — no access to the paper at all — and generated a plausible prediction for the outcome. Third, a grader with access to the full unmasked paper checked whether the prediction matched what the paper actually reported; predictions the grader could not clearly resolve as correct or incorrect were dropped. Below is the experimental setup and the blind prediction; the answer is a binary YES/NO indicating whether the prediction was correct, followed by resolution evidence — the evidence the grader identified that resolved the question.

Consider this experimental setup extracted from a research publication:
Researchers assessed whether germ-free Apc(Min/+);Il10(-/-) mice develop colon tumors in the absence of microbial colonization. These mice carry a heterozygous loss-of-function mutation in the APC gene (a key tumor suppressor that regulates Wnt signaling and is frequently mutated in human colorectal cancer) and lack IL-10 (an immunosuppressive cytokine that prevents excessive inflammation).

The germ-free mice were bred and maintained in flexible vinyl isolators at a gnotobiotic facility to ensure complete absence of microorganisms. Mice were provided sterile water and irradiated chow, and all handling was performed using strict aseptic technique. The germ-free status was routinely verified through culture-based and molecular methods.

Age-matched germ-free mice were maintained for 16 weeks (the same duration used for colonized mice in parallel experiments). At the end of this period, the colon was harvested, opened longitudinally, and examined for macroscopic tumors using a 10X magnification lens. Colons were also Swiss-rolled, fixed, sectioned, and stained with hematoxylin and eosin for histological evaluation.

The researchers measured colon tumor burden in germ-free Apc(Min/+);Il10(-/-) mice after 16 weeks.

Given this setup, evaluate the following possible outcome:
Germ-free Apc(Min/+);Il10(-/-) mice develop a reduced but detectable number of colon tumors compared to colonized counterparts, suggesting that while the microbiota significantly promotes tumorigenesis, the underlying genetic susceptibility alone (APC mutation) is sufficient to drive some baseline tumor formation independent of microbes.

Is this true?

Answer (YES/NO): NO